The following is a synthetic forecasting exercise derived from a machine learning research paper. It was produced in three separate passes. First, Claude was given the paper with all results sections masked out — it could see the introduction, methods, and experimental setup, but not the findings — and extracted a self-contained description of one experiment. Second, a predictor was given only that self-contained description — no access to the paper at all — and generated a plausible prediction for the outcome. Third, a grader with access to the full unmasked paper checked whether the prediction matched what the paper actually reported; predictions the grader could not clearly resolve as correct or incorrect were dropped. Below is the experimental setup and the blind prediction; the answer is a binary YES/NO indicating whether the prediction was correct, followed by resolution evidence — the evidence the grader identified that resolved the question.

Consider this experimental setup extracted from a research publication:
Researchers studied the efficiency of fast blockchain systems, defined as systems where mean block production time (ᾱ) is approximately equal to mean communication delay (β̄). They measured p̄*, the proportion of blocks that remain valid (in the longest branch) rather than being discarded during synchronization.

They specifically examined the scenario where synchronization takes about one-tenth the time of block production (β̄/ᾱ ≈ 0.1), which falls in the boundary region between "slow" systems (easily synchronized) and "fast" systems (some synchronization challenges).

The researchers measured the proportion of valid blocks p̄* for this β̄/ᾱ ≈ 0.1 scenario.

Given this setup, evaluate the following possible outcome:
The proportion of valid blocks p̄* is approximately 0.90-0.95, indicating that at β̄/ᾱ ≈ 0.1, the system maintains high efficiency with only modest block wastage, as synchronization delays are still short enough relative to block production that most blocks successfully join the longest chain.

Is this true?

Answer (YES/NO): YES